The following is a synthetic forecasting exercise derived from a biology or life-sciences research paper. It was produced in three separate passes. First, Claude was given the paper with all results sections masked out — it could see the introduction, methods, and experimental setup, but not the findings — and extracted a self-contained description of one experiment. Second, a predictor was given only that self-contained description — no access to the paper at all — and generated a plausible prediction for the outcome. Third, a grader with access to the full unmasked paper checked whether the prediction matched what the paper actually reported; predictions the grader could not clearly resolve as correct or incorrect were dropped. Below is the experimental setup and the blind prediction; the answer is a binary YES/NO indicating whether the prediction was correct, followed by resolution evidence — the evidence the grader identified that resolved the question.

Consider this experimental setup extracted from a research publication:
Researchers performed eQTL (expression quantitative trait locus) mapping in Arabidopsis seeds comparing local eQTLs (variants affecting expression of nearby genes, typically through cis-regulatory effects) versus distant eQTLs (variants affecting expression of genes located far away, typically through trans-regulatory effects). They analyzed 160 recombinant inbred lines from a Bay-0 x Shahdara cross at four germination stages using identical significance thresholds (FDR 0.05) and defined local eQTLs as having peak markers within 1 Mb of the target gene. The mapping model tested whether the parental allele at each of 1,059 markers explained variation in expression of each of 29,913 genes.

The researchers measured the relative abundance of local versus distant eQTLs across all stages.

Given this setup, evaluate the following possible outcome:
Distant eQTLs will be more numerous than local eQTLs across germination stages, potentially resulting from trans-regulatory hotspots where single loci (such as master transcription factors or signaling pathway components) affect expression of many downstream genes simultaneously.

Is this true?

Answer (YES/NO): NO